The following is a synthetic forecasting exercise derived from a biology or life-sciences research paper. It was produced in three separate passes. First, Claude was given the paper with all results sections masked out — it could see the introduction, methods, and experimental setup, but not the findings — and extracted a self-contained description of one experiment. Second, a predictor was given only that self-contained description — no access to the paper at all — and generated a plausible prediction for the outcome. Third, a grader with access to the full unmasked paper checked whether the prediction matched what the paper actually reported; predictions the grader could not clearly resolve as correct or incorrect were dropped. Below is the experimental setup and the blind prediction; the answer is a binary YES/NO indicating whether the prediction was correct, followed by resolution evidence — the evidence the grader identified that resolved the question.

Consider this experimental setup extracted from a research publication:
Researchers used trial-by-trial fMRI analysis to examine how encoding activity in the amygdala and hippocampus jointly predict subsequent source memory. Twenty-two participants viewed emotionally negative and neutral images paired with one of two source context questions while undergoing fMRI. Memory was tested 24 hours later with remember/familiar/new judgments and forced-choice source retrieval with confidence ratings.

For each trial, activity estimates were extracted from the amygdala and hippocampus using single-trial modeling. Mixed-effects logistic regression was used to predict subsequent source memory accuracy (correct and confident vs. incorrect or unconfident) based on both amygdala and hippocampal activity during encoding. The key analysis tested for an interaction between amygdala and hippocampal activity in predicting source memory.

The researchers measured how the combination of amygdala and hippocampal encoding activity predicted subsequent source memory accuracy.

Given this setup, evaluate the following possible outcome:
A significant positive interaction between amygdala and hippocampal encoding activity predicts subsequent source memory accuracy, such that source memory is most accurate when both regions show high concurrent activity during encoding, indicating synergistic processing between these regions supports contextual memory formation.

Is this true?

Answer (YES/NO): YES